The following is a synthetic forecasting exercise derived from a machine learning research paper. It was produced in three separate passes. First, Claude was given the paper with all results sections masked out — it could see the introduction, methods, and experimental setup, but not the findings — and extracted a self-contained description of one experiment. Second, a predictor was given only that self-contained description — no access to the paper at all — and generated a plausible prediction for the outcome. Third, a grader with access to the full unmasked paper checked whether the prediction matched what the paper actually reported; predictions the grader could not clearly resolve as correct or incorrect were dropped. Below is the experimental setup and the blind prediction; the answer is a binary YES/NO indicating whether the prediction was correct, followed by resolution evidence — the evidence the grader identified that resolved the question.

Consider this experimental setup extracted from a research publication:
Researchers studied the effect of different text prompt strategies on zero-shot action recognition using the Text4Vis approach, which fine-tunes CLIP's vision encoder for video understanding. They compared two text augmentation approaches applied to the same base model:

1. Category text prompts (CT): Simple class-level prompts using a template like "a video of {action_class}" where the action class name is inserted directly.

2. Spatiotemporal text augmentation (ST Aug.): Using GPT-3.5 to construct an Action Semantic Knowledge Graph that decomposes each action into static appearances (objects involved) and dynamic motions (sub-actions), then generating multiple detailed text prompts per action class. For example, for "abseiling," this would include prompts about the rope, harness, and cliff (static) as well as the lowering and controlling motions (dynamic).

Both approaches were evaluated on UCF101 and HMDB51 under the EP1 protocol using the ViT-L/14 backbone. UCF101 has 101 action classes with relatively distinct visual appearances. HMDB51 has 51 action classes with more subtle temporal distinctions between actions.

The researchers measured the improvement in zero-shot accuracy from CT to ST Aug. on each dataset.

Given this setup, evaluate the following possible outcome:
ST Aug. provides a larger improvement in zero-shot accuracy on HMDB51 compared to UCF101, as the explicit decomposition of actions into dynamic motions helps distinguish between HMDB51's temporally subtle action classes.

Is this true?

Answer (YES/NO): YES